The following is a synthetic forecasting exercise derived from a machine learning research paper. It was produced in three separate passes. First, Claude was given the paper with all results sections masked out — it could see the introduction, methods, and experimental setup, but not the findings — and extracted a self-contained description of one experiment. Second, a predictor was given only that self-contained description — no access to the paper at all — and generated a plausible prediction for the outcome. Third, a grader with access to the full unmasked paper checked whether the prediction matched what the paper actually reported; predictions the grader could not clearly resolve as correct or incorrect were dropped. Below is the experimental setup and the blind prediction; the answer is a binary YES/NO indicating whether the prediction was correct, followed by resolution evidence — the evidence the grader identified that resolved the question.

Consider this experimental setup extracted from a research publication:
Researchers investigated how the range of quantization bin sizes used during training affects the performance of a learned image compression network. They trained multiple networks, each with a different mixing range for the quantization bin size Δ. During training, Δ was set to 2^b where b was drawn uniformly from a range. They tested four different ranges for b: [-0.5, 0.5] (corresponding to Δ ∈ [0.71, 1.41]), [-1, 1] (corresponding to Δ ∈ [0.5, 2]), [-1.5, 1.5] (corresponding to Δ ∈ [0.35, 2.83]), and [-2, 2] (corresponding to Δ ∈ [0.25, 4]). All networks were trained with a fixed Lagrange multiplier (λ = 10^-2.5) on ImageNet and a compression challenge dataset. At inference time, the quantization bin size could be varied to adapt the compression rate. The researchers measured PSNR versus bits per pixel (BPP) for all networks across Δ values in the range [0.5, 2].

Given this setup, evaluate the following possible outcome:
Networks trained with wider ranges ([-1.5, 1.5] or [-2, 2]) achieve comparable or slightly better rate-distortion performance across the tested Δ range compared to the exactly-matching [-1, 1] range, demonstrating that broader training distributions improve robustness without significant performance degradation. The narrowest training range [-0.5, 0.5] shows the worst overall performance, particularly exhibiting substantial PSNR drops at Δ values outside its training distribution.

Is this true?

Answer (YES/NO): NO